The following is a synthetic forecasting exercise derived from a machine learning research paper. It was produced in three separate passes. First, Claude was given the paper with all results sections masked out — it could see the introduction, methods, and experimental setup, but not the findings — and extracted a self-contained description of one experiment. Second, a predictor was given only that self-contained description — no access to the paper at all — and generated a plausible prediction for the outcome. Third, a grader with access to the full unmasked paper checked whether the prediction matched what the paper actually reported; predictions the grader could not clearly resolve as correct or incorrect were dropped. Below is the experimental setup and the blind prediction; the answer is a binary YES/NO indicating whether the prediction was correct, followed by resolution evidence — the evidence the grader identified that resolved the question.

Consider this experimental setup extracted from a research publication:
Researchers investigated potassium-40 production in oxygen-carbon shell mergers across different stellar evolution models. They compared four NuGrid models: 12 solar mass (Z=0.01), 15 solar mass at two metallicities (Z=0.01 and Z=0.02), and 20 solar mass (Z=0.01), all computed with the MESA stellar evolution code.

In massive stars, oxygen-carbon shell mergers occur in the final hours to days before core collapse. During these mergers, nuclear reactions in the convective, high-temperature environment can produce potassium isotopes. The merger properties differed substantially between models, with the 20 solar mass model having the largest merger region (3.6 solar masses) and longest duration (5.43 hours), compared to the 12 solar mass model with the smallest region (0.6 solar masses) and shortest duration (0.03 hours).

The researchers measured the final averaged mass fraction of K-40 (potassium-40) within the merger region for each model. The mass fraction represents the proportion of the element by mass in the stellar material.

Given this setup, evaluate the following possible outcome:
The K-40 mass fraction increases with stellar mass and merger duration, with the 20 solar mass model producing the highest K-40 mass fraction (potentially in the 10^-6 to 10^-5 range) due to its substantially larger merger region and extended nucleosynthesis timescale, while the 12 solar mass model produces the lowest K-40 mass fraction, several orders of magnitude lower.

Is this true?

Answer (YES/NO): NO